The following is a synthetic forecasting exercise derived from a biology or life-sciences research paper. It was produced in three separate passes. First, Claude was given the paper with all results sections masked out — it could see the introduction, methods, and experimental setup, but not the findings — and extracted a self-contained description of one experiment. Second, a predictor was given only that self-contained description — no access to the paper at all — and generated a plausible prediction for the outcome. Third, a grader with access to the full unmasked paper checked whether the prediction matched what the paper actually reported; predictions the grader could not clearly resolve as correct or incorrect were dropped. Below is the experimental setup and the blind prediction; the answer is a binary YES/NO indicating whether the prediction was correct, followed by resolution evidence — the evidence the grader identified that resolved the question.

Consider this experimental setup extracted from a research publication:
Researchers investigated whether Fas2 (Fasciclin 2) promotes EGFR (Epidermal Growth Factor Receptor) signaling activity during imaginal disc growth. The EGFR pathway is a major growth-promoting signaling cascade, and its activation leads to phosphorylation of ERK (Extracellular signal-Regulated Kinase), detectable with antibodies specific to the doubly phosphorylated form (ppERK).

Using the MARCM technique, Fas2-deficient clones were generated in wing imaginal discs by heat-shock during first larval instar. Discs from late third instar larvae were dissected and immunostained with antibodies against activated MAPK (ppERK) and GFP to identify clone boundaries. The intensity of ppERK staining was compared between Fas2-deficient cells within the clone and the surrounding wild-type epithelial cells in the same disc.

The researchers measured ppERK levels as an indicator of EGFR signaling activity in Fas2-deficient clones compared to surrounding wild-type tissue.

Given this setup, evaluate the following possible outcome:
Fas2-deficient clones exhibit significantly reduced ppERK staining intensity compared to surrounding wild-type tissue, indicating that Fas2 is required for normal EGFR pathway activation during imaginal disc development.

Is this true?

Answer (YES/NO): YES